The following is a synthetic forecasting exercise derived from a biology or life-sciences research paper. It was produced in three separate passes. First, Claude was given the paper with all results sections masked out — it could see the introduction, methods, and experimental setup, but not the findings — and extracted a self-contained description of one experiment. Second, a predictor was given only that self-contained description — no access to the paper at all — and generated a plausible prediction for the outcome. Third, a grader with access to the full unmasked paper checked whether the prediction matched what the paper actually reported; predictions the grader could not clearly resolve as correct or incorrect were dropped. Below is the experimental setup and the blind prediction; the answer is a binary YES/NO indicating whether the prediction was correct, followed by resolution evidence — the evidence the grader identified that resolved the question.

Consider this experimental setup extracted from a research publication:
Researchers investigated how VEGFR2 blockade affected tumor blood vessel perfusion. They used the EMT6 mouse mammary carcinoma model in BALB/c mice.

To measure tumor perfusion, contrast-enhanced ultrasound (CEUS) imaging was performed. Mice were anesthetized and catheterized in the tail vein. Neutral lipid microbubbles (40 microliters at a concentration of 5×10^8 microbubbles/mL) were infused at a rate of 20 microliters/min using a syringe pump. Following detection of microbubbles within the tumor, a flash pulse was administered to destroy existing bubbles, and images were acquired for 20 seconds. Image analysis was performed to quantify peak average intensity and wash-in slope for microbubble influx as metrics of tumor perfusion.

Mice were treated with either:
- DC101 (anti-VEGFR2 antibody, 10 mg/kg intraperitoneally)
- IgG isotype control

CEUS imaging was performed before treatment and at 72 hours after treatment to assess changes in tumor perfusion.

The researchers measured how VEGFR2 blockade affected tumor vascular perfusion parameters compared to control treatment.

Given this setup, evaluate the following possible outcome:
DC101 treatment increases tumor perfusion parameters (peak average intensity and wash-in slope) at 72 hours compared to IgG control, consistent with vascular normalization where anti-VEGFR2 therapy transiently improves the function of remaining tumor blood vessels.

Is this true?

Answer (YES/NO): YES